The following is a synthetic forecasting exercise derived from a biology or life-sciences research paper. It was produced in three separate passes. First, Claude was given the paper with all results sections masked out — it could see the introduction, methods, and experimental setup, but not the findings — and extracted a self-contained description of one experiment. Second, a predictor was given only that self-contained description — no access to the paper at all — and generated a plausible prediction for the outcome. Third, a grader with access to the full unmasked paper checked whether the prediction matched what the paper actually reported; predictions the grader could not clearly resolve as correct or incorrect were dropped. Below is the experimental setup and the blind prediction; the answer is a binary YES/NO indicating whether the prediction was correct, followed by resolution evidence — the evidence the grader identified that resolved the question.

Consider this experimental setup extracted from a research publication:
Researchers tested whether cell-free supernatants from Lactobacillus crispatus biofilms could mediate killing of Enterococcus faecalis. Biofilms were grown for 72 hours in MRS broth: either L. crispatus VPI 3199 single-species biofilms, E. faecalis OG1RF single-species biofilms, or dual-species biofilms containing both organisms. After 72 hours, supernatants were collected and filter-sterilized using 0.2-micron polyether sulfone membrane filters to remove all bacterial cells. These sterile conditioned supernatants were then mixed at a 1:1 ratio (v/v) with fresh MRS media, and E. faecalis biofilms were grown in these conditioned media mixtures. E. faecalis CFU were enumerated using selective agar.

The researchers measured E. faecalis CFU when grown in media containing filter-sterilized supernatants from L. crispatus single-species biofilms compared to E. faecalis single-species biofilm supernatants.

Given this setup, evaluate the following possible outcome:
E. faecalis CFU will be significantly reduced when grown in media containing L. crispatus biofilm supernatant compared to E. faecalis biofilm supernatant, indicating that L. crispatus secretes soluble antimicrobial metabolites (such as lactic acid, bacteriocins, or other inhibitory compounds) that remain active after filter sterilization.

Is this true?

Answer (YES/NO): NO